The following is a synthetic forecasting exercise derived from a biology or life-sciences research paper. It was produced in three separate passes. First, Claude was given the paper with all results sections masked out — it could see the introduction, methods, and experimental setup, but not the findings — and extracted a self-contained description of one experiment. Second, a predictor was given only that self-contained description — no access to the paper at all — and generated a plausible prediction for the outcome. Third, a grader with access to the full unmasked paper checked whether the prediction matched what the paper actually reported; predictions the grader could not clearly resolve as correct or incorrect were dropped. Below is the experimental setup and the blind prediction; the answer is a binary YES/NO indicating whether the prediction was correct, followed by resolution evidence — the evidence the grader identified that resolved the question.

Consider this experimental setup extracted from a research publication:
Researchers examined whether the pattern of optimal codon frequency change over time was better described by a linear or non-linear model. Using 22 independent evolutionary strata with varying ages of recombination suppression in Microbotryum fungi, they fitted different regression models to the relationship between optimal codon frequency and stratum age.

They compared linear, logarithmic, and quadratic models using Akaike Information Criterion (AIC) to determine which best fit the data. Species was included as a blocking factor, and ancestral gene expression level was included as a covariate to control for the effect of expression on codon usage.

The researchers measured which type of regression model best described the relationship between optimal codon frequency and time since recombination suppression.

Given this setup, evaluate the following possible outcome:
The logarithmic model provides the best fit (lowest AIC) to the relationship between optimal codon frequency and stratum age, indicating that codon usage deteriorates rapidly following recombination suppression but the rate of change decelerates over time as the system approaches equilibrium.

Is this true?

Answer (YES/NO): NO